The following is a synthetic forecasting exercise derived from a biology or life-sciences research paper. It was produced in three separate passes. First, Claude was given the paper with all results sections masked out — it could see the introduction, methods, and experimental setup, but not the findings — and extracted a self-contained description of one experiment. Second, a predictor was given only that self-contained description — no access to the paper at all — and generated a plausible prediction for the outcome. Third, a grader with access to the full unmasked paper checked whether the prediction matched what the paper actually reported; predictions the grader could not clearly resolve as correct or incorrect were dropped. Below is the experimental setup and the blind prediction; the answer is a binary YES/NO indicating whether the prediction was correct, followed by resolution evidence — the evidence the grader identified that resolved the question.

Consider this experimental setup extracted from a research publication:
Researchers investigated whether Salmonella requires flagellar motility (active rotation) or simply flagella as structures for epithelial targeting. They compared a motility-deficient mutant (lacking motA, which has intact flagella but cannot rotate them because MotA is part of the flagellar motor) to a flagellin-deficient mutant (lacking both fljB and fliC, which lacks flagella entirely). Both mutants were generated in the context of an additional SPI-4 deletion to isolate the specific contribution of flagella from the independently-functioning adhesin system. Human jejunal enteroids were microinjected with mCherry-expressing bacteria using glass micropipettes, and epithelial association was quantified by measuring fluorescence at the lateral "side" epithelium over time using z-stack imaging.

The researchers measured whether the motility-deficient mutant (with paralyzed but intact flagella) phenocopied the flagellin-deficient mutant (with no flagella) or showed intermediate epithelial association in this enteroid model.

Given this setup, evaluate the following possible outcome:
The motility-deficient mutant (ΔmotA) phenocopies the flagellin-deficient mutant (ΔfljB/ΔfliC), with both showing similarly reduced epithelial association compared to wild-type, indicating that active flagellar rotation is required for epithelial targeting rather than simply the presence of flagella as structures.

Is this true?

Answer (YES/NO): YES